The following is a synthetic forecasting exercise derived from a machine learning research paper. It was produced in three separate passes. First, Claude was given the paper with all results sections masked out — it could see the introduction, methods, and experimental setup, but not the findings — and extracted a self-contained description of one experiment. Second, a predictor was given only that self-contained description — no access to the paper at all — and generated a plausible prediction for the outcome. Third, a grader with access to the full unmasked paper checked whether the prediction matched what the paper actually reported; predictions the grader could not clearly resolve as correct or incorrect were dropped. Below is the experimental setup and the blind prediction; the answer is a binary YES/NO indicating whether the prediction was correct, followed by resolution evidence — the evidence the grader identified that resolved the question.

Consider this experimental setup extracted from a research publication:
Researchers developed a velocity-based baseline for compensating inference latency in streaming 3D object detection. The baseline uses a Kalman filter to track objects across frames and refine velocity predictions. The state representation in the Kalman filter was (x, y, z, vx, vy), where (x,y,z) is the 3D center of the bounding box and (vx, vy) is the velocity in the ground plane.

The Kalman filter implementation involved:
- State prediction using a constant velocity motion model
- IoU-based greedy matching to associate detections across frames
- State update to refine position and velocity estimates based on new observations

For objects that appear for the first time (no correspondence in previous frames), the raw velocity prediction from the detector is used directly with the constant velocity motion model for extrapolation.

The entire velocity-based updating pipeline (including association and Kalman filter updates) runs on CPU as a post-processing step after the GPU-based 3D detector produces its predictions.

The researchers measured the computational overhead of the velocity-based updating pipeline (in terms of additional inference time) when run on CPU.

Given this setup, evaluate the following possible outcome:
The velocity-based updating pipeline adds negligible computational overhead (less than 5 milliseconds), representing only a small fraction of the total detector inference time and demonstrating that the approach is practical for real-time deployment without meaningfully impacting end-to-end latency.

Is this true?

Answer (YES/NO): NO